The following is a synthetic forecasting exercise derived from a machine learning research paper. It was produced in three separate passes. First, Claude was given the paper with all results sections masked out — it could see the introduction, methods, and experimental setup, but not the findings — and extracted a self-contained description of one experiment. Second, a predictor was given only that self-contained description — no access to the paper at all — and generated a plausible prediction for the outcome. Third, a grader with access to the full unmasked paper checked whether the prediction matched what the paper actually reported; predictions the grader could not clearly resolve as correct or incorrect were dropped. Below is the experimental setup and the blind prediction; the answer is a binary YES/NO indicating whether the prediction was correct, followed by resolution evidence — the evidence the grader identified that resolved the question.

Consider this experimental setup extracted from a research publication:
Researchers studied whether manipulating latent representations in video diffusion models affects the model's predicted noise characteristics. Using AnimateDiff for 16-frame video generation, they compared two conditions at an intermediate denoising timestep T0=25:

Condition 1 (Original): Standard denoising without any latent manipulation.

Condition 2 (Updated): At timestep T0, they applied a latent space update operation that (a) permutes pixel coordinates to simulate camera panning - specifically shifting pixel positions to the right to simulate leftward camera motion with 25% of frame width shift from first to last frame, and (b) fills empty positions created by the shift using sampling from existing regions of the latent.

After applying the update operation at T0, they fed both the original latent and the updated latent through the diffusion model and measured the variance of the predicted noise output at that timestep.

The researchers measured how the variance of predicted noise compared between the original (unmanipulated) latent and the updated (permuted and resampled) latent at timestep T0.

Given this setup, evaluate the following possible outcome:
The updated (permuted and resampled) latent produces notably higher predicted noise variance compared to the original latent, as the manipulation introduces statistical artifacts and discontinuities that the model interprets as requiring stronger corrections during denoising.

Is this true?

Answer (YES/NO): YES